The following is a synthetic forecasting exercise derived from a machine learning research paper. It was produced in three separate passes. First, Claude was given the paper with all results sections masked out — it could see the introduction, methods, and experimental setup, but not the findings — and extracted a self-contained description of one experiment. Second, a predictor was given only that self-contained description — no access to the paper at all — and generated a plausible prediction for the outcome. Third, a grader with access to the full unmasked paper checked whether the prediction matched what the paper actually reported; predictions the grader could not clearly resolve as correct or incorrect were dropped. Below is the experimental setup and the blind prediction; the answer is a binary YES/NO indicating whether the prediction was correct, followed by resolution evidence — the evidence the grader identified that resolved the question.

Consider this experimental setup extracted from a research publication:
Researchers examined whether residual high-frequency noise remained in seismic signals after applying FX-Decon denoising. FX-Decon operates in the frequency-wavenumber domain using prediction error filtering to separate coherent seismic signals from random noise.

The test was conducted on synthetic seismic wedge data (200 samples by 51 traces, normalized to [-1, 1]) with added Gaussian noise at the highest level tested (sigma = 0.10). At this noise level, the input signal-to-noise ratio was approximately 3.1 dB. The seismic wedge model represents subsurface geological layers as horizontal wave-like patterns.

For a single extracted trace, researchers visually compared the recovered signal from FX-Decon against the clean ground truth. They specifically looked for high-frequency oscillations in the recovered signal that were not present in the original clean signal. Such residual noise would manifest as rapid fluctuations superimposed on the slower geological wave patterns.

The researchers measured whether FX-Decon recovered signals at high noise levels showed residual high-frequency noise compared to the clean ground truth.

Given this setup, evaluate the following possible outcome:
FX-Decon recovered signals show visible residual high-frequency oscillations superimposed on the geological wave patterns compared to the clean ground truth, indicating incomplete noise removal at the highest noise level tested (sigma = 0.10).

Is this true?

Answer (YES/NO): YES